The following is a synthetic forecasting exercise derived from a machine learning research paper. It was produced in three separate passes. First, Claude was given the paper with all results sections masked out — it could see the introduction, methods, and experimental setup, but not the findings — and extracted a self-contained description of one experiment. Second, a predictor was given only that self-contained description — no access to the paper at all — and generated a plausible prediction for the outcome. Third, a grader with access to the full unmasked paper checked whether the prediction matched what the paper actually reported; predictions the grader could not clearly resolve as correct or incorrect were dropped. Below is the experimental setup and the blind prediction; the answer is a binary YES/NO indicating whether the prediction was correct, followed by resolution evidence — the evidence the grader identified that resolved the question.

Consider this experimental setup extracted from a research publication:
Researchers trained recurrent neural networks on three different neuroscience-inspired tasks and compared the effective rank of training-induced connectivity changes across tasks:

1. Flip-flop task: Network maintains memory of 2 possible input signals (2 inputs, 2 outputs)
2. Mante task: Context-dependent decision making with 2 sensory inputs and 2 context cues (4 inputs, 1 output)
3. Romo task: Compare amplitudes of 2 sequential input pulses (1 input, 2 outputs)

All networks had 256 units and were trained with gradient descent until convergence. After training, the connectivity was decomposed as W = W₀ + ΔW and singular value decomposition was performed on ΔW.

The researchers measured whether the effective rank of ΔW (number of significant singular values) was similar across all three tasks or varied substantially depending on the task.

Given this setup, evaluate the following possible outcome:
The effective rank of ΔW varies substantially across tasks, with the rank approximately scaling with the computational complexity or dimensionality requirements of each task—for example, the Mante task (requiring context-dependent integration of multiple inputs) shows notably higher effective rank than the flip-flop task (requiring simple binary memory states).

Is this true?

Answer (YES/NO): NO